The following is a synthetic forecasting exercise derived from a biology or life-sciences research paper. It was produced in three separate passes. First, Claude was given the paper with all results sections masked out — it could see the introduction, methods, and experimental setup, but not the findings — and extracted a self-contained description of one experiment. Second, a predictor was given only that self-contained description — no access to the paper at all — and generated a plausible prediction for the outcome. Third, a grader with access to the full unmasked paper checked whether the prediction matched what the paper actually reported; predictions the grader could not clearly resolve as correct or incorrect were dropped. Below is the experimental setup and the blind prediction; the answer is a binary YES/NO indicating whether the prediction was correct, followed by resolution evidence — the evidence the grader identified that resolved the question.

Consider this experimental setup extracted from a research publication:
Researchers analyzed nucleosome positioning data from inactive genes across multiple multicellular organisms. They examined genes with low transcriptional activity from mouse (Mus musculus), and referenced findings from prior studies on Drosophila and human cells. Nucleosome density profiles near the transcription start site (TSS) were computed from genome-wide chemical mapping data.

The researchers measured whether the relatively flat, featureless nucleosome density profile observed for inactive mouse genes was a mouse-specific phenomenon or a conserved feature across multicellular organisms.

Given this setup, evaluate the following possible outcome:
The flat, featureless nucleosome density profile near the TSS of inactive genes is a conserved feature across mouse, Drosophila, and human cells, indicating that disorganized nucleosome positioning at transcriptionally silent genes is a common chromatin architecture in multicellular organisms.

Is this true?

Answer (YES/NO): YES